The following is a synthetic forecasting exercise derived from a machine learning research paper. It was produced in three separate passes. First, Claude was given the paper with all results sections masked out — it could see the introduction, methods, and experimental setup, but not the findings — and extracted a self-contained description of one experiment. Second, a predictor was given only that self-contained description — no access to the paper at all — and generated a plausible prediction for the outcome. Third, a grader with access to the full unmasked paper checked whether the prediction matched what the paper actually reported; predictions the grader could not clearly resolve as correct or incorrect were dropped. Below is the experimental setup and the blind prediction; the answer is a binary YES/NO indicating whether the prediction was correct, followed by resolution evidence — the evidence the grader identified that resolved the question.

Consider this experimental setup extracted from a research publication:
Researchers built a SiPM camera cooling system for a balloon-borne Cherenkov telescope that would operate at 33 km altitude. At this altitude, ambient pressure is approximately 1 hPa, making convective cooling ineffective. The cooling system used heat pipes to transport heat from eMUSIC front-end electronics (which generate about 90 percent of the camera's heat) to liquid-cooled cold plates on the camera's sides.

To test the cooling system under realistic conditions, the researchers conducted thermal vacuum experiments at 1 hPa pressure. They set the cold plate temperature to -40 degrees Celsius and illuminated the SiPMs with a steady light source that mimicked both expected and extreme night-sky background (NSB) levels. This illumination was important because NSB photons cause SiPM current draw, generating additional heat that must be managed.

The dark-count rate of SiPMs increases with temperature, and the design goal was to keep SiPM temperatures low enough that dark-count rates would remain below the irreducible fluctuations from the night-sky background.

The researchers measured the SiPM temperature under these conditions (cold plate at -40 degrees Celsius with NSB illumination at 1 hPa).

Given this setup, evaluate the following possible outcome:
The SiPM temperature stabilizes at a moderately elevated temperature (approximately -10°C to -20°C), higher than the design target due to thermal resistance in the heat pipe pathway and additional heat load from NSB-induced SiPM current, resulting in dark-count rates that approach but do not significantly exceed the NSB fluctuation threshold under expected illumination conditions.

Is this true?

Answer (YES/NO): NO